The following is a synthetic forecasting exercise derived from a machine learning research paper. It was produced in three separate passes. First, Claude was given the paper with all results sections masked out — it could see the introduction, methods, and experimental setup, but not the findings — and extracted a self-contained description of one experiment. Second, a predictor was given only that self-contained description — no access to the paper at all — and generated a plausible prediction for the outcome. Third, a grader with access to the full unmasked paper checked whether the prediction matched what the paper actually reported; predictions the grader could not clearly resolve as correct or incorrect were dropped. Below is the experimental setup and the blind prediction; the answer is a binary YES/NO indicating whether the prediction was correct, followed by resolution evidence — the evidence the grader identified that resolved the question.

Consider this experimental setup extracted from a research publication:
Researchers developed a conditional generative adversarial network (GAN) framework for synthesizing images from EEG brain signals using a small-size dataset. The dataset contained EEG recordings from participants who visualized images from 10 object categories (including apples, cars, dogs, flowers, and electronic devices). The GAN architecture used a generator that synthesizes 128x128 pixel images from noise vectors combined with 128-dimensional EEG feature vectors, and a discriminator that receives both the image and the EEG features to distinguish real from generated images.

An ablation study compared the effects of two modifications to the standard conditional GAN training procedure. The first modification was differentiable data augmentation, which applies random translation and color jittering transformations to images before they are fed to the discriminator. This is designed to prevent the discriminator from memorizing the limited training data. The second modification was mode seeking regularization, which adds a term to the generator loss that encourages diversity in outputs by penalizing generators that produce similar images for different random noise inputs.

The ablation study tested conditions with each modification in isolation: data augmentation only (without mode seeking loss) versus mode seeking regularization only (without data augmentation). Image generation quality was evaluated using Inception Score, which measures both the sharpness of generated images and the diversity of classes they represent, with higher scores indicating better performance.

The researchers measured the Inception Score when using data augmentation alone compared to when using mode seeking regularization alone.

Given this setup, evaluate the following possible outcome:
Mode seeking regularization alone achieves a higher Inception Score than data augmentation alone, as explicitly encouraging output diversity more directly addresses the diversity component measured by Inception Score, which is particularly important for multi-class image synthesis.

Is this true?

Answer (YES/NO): NO